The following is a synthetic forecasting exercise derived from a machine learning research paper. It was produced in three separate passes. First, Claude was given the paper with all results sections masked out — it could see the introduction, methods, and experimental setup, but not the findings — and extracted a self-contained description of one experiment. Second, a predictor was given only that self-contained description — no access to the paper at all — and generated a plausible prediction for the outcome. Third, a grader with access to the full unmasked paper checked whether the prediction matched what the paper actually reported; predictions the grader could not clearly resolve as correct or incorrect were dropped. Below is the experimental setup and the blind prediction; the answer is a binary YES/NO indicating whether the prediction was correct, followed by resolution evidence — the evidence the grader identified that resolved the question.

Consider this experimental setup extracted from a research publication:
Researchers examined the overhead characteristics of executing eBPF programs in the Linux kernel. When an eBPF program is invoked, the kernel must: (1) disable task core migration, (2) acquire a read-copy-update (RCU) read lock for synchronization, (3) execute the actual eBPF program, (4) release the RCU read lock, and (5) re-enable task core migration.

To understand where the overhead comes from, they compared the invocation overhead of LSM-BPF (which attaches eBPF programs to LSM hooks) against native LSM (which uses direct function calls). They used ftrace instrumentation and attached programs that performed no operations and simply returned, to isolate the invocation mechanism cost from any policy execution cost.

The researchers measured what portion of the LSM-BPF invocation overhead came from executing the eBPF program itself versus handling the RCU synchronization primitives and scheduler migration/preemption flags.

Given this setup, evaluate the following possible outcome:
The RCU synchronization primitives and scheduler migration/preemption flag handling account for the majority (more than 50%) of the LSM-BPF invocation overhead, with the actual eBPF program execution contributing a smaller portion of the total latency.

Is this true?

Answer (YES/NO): YES